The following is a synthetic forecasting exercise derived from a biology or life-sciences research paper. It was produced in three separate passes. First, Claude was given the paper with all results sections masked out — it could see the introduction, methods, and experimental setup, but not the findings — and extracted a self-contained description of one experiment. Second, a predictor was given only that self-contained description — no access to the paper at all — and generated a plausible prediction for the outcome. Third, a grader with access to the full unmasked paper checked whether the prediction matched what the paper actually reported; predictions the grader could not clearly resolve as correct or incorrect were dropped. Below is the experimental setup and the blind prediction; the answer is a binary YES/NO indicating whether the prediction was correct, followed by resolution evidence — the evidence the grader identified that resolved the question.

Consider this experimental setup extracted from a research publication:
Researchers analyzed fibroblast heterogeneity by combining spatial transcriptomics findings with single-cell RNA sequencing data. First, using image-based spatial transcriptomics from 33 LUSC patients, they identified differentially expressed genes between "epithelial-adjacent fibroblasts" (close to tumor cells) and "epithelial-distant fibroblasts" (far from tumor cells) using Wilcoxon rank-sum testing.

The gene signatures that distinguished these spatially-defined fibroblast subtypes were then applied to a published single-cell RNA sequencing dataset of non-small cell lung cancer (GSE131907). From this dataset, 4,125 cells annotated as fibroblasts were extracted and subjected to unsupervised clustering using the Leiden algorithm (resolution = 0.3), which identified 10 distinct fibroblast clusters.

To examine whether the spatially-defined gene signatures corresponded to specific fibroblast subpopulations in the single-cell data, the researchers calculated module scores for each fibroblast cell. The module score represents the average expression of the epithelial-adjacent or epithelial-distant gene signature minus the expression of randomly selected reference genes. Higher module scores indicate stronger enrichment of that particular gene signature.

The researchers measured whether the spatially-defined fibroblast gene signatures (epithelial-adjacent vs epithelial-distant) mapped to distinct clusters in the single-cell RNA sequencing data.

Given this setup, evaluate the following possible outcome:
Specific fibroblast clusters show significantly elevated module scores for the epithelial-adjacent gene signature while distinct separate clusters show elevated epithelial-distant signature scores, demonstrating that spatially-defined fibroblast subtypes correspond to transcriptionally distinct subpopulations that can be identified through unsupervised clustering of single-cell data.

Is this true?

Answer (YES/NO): YES